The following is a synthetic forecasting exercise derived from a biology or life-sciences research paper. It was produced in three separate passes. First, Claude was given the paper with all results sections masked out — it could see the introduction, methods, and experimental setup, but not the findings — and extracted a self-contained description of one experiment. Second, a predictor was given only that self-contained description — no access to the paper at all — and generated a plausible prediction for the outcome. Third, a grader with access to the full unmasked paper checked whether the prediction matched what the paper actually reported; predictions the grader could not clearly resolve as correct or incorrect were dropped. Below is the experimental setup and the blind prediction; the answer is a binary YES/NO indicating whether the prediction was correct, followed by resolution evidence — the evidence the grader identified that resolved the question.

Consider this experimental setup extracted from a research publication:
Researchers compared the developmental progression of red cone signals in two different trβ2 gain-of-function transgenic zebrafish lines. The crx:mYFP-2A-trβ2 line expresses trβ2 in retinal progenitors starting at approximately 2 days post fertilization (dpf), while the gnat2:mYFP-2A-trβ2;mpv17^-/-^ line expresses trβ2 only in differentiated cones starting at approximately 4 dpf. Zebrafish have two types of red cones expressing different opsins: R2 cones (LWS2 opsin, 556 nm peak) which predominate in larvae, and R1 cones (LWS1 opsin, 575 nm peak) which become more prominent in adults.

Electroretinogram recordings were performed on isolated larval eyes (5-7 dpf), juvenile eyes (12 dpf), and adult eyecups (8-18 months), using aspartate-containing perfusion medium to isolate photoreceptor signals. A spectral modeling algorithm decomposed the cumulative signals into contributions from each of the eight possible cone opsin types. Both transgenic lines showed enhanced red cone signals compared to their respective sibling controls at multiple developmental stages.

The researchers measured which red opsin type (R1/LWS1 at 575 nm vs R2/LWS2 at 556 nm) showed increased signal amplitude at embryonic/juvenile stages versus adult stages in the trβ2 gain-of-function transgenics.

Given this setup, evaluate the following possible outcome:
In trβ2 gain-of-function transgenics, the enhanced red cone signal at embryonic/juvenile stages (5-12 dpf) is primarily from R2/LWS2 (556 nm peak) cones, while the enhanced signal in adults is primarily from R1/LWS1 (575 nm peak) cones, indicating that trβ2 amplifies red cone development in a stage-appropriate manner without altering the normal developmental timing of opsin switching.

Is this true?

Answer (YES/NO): YES